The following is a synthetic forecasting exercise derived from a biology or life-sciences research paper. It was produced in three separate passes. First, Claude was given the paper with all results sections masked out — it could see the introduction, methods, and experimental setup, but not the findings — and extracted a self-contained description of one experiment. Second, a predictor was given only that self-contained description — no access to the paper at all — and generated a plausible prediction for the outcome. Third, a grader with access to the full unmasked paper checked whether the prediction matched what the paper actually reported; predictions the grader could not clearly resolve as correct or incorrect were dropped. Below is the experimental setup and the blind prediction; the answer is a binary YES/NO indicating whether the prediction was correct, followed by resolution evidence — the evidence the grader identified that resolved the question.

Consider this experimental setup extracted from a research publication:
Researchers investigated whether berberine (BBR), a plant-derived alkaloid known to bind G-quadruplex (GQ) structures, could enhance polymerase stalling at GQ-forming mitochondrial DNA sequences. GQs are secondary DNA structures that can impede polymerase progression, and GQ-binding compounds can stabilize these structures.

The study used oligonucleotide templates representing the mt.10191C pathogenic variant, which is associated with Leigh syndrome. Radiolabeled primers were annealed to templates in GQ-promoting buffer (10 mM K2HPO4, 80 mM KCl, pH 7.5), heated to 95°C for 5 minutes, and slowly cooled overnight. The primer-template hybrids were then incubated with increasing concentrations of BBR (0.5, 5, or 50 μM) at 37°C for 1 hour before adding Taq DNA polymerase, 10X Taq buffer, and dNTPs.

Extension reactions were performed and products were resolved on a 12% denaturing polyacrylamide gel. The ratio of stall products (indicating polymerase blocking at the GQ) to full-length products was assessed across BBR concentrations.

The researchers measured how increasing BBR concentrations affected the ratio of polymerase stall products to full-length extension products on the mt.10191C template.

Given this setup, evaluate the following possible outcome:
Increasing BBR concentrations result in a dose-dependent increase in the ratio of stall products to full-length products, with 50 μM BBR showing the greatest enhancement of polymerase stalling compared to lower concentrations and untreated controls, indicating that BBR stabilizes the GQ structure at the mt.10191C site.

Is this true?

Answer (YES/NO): YES